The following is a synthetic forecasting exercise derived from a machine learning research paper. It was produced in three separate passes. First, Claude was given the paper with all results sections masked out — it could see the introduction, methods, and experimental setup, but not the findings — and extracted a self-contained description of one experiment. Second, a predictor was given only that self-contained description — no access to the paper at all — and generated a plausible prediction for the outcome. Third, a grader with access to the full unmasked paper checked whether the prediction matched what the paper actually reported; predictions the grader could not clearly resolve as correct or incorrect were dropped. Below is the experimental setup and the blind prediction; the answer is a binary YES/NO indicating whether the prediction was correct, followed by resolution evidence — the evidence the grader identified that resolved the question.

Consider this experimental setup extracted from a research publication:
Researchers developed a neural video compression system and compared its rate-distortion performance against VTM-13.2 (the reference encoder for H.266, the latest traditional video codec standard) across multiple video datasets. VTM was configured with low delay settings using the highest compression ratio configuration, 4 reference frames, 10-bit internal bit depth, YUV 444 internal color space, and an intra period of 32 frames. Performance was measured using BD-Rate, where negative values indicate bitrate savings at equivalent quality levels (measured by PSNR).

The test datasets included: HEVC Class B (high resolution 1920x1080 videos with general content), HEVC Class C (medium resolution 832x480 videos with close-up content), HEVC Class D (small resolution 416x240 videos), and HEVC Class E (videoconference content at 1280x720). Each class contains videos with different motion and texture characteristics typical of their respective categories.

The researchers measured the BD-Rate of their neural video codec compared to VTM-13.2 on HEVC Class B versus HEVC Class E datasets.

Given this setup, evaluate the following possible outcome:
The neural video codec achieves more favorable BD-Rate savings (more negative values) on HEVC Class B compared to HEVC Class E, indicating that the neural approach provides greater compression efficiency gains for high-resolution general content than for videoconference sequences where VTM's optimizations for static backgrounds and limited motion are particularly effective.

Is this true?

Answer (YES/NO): YES